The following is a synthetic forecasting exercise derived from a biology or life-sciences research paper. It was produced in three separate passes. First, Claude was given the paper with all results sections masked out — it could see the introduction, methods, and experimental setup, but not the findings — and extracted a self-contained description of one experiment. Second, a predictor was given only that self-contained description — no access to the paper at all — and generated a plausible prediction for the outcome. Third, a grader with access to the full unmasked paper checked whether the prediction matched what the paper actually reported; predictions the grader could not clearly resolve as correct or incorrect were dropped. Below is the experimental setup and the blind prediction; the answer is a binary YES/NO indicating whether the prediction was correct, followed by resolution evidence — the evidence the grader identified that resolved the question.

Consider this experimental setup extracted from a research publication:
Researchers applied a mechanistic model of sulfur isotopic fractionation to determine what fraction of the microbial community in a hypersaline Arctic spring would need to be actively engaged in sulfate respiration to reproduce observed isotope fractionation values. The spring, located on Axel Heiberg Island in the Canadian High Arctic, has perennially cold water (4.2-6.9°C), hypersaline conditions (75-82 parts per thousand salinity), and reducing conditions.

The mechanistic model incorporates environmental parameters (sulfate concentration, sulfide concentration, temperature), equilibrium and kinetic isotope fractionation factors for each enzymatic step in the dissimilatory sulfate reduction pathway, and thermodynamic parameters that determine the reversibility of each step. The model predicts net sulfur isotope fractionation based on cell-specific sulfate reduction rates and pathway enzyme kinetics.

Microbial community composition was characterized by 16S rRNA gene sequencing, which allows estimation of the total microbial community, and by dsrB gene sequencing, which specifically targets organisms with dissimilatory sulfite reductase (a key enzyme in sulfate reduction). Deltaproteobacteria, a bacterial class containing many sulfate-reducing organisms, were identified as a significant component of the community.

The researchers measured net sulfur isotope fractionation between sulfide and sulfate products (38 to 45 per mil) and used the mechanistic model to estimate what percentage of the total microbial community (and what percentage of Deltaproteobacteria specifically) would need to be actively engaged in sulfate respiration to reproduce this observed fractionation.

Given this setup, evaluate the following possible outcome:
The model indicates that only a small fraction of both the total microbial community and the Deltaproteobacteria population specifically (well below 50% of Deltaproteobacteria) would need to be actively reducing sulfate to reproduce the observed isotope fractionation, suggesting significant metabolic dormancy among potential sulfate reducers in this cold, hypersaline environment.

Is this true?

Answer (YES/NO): NO